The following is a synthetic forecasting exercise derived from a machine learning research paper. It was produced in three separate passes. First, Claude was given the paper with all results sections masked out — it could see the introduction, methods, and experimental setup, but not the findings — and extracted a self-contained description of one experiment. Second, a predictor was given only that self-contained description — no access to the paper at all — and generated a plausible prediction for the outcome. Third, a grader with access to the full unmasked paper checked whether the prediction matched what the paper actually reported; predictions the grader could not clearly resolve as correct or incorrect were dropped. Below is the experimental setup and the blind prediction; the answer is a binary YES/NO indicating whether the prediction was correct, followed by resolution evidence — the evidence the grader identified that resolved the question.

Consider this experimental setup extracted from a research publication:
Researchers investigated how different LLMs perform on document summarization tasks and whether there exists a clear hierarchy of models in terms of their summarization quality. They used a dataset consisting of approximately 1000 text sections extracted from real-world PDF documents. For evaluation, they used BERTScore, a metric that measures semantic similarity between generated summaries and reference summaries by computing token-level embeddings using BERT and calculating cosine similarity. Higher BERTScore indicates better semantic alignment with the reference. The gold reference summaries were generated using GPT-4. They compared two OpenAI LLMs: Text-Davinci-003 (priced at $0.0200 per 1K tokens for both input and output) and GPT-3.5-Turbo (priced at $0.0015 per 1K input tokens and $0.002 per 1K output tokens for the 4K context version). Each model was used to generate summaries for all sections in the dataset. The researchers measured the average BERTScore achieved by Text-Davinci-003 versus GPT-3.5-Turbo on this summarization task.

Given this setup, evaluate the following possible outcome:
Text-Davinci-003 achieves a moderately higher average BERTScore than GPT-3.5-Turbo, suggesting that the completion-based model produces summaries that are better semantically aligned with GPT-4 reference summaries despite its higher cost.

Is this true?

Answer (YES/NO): NO